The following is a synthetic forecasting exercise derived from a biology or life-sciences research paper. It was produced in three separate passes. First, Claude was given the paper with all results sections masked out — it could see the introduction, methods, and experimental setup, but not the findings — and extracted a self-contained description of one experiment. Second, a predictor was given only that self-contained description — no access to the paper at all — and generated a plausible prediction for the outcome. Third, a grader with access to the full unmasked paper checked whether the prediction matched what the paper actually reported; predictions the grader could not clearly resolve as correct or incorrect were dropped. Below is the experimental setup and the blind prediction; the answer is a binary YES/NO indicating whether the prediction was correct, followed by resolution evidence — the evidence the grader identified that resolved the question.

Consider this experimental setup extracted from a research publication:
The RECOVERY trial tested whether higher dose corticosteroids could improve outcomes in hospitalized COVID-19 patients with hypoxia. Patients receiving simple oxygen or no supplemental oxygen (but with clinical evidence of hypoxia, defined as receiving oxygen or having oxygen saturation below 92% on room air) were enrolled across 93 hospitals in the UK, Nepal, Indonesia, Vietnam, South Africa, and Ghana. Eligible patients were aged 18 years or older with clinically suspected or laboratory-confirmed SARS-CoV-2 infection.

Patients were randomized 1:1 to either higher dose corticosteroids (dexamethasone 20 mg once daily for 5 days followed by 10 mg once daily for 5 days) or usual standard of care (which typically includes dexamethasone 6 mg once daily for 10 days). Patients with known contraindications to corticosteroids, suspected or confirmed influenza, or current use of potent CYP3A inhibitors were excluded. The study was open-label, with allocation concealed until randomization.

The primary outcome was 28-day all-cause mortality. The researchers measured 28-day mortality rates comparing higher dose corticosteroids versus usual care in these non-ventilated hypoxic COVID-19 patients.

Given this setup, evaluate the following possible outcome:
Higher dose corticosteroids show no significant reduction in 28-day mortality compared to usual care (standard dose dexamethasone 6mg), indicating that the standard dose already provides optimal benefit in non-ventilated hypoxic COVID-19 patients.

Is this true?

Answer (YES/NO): NO